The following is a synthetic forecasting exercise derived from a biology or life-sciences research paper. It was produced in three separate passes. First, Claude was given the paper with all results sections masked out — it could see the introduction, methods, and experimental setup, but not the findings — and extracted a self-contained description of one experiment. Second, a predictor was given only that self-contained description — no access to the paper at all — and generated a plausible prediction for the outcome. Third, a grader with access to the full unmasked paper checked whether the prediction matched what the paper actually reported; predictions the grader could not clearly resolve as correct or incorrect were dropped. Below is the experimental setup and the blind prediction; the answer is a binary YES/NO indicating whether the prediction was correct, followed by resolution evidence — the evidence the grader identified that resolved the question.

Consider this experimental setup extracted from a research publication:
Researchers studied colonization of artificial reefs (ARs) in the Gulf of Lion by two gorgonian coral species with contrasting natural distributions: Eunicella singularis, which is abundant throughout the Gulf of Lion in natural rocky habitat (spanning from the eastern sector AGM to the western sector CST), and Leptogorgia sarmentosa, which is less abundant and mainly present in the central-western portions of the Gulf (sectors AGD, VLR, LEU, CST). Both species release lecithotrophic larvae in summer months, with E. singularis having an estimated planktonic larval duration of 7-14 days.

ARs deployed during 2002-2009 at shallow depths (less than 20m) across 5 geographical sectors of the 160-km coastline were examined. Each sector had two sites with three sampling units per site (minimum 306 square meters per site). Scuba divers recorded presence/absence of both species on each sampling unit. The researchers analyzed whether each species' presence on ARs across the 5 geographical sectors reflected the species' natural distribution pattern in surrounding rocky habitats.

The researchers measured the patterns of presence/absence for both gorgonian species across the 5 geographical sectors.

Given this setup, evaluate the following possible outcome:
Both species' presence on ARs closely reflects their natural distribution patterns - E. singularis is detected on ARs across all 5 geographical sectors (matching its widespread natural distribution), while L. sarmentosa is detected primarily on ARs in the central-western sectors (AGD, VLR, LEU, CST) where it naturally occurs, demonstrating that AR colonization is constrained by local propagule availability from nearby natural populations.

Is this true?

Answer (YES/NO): NO